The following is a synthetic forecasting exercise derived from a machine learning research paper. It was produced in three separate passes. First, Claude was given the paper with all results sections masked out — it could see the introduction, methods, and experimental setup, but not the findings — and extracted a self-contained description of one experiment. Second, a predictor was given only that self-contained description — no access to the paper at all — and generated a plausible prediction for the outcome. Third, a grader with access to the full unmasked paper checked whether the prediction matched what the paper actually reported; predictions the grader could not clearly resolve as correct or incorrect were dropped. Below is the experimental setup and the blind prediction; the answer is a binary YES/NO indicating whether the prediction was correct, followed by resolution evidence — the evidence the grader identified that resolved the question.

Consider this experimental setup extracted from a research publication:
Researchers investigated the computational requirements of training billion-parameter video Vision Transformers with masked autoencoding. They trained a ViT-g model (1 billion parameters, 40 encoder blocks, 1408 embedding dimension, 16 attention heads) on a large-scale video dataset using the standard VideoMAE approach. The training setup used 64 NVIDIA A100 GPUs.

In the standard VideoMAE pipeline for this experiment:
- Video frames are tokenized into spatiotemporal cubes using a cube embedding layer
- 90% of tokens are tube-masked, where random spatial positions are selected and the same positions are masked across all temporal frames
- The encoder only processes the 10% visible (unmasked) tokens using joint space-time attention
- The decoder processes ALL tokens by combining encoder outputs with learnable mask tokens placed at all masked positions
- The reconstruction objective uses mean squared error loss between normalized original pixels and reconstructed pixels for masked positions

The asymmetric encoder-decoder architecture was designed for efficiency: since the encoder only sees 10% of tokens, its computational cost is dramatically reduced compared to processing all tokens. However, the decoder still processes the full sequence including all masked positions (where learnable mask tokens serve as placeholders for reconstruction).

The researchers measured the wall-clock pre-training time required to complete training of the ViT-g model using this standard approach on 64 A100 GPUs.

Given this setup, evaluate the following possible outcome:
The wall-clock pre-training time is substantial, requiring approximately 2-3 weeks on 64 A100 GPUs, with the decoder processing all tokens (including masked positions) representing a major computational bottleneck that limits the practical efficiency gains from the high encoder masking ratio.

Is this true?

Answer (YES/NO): YES